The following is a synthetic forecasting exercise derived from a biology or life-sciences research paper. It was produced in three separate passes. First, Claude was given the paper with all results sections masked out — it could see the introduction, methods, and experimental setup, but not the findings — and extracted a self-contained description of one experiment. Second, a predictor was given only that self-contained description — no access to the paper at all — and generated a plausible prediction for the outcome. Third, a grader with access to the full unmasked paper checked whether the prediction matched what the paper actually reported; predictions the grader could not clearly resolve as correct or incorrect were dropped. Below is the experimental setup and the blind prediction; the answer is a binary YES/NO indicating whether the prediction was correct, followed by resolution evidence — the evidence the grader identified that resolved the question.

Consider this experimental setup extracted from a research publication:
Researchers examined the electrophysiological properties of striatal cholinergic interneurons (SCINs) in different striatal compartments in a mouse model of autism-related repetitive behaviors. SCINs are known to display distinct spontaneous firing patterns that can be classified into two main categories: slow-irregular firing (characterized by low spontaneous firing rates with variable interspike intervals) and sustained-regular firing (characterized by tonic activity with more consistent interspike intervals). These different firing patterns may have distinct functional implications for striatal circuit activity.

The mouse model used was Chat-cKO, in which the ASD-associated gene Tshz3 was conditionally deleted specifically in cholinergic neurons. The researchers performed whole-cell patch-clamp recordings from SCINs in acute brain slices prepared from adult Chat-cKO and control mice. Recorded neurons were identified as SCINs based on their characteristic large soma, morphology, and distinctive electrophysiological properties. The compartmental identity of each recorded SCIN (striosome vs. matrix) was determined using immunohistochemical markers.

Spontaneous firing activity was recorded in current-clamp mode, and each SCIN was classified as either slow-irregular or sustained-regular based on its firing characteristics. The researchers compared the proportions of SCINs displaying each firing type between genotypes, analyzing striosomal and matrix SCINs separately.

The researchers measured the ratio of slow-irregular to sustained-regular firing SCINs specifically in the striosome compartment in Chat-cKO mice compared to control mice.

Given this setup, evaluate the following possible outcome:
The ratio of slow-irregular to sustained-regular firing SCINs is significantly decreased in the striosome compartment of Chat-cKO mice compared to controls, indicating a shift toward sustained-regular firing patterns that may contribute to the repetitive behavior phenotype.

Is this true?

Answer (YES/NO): NO